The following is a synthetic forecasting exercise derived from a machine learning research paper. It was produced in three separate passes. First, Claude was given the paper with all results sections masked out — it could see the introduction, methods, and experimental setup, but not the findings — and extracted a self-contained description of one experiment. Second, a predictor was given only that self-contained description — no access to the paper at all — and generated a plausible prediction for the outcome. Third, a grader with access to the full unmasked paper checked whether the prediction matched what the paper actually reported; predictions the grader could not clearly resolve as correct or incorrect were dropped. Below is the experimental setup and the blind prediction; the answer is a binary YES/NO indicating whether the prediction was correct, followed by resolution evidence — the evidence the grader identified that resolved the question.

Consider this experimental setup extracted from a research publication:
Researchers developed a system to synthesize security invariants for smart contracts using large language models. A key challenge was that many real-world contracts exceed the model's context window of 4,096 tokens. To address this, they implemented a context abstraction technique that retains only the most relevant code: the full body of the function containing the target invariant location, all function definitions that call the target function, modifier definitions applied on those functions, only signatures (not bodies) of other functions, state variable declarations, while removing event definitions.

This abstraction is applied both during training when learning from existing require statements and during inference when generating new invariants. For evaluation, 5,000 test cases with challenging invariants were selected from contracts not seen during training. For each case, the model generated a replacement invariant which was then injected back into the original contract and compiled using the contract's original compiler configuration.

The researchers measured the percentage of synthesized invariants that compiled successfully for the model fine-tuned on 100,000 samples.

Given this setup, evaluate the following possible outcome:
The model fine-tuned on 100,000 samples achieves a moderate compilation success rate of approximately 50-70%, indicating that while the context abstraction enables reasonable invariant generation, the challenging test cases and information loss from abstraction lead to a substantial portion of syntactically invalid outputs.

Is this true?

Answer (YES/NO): NO